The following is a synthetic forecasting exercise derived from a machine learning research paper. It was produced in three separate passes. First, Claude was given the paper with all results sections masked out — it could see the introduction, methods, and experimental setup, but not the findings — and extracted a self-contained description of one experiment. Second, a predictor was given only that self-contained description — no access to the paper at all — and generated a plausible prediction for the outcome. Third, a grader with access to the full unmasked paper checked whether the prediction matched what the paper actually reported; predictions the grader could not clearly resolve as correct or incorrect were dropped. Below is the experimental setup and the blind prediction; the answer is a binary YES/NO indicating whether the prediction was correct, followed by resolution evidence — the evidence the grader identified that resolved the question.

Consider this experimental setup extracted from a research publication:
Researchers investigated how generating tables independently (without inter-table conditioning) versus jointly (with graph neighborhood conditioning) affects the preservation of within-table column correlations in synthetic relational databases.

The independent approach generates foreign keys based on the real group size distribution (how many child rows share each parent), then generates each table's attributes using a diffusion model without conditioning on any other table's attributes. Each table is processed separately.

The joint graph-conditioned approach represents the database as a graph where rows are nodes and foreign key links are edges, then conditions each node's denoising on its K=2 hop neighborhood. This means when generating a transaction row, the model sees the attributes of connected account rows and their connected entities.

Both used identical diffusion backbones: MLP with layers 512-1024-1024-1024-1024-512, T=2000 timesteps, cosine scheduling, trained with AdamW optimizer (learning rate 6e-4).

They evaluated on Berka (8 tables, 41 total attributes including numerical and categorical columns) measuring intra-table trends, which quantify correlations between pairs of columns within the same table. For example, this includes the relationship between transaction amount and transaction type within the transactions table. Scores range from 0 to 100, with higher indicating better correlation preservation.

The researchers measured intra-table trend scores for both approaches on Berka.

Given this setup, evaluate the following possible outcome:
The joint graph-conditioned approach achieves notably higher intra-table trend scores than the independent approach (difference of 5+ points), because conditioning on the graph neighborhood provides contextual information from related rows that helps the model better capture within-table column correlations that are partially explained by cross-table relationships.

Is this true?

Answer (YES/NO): NO